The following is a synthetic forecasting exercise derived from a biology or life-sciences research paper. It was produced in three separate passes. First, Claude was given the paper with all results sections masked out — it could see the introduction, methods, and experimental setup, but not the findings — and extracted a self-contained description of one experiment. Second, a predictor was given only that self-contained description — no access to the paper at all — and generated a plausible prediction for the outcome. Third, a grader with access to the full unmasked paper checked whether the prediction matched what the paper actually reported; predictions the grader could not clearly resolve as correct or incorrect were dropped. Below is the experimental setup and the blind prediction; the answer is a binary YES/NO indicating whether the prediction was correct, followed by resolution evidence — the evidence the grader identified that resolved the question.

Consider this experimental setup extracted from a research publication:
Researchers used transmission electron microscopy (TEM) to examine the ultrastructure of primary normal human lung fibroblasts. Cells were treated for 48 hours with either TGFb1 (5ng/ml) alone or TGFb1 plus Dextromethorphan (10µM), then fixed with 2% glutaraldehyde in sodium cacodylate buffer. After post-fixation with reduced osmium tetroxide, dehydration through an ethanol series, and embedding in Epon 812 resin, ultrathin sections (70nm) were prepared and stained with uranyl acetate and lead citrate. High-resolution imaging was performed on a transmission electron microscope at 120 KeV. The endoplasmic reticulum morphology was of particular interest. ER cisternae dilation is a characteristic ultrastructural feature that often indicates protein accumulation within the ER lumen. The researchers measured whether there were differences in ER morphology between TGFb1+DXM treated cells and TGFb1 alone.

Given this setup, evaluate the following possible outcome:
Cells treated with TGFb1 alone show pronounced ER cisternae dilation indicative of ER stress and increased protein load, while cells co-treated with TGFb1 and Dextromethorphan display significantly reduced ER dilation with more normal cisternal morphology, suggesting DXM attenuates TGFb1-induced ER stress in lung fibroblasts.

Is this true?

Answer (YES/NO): NO